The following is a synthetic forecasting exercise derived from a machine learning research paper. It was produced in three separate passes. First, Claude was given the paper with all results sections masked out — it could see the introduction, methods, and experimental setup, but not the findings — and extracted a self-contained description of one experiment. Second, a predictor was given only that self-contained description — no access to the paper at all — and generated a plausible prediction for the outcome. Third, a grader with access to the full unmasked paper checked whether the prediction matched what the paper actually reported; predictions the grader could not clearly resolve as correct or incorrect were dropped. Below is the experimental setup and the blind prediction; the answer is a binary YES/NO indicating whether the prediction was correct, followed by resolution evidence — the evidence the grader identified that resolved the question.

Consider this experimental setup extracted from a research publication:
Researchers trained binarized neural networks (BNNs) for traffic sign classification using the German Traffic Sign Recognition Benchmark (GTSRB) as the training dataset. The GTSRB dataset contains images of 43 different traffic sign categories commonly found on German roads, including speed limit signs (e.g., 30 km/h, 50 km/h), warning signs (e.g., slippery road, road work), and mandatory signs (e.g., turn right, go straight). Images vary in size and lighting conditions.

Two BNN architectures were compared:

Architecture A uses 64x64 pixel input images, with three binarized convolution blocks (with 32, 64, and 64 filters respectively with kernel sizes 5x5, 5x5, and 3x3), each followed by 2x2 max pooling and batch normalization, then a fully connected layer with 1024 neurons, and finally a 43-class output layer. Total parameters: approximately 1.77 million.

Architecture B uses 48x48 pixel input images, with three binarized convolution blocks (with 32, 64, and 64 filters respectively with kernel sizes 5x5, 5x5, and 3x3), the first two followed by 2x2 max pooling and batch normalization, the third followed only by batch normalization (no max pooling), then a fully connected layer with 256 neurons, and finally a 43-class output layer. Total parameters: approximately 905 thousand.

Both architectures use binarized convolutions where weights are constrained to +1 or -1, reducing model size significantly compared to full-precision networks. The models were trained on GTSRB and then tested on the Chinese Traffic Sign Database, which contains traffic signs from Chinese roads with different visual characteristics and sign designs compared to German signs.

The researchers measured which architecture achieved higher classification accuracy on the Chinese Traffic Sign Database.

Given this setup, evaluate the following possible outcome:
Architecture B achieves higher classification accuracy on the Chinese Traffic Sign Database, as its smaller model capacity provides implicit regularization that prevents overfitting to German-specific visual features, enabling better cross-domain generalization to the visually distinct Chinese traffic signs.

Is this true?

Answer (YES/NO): YES